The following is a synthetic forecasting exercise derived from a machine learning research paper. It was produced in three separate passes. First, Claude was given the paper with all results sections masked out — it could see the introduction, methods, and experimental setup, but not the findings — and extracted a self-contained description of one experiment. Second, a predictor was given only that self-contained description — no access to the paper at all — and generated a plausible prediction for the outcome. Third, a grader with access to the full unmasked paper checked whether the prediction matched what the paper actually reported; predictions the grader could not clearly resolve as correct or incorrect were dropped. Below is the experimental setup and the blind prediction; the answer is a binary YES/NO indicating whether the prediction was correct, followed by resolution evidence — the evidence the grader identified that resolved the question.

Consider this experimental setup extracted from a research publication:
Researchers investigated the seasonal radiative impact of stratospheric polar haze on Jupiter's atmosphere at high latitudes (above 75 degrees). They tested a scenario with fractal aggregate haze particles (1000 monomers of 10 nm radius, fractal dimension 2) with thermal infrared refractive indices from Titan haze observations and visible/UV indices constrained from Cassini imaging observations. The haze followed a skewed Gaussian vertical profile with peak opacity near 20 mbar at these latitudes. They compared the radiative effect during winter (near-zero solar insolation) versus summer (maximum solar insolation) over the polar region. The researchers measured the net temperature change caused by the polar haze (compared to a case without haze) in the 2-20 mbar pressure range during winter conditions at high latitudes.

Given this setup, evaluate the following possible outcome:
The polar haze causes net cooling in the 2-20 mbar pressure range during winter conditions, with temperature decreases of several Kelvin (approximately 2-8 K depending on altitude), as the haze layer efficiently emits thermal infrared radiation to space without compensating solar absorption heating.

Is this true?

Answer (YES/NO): NO